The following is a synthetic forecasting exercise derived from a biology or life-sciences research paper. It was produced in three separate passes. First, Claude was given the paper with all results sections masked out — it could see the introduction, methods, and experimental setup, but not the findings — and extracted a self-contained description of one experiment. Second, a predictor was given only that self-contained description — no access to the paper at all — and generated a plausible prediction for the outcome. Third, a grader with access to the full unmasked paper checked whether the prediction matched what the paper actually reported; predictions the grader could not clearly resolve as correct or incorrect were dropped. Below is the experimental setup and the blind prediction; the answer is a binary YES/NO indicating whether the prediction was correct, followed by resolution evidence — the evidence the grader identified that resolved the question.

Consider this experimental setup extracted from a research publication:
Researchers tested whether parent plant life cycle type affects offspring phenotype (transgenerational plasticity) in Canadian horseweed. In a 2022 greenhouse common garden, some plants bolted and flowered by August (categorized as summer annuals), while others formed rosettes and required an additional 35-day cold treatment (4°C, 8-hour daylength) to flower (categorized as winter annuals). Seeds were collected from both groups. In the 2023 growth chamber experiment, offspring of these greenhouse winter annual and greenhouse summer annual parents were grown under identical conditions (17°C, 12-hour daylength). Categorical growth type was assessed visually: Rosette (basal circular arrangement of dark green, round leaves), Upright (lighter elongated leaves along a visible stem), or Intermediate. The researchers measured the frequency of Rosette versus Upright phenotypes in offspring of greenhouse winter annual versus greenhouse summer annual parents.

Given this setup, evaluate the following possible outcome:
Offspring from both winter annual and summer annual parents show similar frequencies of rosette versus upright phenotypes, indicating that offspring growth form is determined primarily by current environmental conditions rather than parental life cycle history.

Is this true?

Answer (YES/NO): YES